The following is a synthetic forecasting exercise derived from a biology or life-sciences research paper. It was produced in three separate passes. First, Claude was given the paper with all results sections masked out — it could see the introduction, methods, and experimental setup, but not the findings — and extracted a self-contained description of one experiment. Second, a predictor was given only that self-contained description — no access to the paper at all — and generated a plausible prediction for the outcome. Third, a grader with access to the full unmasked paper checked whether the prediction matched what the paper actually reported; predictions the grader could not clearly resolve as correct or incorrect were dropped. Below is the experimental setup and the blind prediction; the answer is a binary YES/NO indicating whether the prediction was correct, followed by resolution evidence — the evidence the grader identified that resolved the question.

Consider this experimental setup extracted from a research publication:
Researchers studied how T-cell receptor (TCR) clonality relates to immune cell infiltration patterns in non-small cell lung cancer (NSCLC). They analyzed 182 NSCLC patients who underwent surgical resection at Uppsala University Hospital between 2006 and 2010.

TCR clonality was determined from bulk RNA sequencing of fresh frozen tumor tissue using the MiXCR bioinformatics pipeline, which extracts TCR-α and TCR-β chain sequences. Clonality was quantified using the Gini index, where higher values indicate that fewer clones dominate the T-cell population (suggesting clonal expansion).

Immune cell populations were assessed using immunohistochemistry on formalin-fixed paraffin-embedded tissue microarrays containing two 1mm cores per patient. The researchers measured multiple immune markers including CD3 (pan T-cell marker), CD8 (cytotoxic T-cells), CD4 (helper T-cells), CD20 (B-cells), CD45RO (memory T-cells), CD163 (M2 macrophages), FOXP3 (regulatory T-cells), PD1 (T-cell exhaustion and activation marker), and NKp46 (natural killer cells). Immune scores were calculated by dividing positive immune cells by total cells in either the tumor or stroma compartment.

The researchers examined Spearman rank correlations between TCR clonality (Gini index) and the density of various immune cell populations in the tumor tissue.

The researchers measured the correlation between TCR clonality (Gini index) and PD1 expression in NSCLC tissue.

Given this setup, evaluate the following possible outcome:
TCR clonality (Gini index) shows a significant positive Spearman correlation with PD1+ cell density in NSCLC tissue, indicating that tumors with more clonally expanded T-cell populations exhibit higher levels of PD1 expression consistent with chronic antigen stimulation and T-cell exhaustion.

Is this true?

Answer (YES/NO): YES